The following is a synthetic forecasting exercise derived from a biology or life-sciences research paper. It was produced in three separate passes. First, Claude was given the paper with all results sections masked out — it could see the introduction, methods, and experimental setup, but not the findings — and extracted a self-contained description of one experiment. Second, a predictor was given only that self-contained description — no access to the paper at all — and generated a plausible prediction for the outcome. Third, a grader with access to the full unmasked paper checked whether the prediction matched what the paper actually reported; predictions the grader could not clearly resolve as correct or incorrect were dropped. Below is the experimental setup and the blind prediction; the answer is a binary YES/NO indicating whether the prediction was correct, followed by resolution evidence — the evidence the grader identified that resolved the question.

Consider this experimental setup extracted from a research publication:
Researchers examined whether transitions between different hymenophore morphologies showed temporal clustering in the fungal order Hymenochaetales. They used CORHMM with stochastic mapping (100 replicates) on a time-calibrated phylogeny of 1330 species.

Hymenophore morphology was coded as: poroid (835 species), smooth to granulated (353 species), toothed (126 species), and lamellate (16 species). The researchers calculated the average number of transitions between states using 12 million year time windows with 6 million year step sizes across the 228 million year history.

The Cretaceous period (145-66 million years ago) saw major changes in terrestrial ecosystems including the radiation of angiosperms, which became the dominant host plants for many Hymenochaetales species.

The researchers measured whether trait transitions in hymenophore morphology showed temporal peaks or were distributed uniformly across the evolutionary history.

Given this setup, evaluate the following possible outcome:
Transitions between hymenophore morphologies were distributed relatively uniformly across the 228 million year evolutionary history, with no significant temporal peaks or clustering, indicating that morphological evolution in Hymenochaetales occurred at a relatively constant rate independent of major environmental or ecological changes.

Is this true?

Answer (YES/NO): NO